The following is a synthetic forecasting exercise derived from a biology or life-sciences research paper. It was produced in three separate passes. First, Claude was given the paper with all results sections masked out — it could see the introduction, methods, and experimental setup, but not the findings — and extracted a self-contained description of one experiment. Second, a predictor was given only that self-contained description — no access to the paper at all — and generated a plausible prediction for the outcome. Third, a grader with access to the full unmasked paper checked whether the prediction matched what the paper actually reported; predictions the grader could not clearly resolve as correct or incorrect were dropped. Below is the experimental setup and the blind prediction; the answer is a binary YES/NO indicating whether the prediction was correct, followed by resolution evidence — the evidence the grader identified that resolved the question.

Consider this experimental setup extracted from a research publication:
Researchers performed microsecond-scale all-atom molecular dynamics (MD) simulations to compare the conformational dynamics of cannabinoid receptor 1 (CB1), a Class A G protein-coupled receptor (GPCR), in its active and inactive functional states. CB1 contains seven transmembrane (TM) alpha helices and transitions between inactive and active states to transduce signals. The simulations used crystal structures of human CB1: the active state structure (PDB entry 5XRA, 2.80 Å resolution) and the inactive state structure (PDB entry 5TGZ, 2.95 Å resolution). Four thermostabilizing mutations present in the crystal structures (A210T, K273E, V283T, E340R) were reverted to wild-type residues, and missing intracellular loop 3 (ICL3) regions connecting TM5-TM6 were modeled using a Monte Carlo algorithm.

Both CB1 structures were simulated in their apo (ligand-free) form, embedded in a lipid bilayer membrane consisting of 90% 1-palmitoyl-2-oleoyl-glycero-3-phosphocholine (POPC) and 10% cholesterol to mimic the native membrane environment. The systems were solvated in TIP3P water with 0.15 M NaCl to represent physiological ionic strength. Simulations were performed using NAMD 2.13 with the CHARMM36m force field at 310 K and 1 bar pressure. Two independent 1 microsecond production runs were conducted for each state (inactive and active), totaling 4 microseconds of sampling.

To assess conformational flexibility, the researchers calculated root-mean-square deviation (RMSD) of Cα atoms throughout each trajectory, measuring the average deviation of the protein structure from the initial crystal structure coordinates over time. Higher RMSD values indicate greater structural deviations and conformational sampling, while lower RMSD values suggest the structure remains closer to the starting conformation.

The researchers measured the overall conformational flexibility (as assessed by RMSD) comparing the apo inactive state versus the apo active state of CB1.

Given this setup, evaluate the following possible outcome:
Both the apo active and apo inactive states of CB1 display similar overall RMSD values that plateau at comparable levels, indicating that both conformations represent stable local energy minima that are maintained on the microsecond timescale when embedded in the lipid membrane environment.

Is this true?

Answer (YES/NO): NO